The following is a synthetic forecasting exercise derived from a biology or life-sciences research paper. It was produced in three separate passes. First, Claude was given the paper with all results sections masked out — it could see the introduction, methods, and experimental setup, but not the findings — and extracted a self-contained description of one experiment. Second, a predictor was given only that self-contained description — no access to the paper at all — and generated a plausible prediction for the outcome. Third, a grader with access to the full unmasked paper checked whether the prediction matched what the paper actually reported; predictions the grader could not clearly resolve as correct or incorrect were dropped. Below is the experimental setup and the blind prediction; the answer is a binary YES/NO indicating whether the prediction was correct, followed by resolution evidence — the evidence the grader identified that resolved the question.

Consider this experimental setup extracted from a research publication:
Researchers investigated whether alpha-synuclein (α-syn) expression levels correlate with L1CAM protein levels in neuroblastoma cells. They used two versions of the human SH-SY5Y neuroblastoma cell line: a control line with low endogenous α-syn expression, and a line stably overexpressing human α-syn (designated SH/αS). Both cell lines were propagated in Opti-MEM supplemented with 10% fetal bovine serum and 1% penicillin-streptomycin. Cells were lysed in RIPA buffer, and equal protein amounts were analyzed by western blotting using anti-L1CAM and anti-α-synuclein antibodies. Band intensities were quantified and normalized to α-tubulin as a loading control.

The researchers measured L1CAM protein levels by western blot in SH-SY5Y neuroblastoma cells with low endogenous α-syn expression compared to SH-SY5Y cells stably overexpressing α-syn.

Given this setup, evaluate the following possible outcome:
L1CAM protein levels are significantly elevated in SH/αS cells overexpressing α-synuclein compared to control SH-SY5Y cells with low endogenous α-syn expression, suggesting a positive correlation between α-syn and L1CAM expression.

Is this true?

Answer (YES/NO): YES